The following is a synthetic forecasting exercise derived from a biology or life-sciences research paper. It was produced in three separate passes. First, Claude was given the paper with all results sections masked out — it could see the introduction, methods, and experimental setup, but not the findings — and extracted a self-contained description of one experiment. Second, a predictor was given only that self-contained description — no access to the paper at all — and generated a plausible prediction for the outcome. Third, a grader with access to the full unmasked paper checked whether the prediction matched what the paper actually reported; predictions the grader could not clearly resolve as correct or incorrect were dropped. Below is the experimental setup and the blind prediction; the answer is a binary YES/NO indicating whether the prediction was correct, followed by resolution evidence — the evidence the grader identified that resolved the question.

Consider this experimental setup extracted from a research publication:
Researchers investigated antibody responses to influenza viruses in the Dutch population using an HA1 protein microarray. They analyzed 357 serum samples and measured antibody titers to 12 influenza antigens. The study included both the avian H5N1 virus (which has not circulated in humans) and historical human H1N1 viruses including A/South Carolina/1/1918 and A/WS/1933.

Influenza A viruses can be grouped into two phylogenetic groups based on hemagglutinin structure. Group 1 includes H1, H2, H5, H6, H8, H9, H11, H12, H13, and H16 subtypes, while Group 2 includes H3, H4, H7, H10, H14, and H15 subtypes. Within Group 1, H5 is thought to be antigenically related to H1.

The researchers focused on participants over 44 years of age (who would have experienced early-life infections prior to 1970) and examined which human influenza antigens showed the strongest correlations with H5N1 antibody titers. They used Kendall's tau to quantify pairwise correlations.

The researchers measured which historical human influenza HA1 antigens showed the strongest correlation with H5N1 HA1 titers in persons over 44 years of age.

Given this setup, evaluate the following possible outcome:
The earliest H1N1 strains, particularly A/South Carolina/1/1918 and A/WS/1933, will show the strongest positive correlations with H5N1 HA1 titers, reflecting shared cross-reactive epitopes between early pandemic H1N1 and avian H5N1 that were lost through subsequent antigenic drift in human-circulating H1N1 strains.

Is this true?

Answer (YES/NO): YES